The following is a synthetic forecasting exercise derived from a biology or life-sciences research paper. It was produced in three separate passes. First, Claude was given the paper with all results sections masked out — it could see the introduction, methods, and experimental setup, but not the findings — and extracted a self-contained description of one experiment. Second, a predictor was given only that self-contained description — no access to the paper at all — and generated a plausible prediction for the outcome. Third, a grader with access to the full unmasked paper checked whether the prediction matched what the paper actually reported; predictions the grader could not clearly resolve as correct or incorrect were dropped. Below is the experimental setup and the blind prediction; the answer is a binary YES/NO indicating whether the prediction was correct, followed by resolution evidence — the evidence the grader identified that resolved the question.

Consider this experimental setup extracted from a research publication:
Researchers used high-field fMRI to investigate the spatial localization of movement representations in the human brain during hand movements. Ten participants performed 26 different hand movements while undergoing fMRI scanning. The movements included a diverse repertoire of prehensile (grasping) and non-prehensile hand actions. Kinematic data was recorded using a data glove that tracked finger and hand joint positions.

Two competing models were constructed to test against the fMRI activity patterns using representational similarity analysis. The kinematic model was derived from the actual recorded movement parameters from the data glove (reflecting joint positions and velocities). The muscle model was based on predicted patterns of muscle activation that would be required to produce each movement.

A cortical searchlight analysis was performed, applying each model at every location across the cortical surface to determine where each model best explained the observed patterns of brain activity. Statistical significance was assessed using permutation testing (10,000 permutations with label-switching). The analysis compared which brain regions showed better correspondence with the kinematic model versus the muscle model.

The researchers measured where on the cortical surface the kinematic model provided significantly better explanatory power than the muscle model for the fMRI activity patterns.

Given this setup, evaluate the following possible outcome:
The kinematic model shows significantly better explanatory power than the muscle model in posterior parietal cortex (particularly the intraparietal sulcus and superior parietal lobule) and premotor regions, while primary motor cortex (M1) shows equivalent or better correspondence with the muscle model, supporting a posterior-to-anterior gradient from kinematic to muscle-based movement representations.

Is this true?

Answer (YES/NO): NO